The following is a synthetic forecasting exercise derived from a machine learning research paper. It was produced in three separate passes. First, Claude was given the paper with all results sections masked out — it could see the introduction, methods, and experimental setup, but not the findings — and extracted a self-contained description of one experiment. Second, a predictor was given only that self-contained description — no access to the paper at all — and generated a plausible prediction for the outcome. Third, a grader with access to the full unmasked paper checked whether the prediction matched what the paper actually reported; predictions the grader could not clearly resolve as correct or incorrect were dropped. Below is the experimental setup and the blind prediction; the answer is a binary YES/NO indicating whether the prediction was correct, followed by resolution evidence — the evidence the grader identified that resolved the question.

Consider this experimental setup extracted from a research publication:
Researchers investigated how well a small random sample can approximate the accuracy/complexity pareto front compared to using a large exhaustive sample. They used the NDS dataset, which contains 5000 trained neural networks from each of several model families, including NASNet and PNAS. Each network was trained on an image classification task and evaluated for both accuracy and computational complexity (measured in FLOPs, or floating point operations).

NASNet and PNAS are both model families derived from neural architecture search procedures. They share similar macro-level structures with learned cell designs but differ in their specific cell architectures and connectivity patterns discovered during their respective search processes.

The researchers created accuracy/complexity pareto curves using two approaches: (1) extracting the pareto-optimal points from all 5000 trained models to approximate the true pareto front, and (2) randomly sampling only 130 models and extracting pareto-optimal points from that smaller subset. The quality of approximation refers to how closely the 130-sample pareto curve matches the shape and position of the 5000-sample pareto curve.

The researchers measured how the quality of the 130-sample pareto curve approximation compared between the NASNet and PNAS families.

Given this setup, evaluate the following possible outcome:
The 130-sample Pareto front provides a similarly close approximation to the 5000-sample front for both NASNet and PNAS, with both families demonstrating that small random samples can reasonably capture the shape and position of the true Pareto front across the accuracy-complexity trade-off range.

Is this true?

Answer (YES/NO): NO